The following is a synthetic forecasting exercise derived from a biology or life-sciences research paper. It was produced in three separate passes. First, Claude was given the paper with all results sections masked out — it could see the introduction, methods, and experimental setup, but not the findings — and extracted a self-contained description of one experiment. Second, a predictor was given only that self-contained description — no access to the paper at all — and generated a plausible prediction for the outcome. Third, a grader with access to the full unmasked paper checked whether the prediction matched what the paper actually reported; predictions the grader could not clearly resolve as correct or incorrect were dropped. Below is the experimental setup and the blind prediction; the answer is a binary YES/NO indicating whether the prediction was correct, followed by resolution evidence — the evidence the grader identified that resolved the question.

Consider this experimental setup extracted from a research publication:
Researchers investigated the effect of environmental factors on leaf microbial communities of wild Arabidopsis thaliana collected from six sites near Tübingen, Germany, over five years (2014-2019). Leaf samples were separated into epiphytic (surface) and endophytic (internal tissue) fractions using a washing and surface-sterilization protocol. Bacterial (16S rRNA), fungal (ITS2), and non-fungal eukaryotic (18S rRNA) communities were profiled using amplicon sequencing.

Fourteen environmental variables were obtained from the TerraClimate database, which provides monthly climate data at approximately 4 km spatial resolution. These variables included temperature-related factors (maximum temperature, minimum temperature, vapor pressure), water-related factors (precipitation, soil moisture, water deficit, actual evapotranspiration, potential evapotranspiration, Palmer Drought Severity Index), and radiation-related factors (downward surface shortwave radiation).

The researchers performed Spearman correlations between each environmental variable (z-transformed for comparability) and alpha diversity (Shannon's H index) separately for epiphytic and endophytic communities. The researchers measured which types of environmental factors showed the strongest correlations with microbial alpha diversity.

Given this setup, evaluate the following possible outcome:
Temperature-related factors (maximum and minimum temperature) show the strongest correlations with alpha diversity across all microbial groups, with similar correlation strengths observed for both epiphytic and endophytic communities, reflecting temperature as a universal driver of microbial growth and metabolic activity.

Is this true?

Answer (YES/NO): NO